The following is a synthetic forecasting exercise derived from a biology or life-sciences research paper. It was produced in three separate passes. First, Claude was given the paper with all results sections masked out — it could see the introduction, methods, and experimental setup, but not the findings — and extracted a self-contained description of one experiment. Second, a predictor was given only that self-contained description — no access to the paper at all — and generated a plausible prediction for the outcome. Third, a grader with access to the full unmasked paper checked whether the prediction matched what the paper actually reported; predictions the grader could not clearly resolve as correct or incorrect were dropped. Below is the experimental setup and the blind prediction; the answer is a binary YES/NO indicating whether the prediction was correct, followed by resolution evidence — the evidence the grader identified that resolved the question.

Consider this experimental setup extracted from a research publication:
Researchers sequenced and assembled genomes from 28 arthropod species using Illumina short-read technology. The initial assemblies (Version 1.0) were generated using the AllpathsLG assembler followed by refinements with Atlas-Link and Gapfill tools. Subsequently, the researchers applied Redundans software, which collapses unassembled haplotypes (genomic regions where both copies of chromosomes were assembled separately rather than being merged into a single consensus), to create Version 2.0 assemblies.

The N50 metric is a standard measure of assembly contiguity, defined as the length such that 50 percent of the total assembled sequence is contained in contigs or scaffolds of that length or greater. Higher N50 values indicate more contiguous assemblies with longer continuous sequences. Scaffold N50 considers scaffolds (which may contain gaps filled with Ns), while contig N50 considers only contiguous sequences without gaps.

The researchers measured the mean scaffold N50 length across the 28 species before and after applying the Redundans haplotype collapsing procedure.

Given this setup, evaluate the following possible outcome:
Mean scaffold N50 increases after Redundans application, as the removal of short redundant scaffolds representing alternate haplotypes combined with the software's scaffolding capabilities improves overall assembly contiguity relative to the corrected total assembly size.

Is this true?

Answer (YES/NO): NO